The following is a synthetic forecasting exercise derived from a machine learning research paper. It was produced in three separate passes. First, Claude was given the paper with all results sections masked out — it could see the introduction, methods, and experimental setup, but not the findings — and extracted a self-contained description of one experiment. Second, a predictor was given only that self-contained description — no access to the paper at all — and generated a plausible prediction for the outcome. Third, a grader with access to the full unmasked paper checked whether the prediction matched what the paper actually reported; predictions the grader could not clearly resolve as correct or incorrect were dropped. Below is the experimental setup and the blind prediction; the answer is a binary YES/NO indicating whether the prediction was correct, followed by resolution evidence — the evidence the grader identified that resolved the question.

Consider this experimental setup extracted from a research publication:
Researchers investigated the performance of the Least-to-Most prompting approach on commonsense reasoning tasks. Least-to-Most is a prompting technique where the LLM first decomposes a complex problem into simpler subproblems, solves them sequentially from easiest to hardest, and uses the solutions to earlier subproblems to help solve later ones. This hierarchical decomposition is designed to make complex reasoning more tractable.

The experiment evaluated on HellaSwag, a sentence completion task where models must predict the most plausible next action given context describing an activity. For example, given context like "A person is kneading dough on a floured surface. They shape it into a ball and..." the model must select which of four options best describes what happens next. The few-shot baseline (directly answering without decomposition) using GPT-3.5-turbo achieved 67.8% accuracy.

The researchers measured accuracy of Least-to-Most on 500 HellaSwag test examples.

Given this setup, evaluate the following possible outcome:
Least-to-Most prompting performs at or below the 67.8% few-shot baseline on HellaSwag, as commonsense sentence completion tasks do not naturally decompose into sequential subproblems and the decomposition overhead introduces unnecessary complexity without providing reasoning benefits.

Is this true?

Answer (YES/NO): YES